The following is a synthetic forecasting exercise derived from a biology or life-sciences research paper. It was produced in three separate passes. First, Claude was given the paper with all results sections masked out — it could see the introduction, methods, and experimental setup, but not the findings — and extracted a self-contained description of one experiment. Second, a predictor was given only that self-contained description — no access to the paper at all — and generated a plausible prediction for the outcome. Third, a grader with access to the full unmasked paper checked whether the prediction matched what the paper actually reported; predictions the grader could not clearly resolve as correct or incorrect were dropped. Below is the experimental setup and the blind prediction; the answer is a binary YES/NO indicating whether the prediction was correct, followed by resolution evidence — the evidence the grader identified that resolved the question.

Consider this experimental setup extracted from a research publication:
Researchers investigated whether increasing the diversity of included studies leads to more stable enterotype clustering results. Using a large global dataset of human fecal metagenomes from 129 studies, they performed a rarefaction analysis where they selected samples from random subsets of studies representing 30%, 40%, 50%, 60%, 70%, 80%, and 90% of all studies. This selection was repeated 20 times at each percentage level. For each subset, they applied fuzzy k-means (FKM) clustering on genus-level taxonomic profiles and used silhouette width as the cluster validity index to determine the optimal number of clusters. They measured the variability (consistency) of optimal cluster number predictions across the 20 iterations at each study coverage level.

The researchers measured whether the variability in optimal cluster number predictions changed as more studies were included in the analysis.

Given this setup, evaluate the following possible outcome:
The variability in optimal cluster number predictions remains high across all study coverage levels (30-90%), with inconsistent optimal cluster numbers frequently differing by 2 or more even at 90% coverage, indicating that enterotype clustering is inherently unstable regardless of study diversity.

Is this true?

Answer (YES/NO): NO